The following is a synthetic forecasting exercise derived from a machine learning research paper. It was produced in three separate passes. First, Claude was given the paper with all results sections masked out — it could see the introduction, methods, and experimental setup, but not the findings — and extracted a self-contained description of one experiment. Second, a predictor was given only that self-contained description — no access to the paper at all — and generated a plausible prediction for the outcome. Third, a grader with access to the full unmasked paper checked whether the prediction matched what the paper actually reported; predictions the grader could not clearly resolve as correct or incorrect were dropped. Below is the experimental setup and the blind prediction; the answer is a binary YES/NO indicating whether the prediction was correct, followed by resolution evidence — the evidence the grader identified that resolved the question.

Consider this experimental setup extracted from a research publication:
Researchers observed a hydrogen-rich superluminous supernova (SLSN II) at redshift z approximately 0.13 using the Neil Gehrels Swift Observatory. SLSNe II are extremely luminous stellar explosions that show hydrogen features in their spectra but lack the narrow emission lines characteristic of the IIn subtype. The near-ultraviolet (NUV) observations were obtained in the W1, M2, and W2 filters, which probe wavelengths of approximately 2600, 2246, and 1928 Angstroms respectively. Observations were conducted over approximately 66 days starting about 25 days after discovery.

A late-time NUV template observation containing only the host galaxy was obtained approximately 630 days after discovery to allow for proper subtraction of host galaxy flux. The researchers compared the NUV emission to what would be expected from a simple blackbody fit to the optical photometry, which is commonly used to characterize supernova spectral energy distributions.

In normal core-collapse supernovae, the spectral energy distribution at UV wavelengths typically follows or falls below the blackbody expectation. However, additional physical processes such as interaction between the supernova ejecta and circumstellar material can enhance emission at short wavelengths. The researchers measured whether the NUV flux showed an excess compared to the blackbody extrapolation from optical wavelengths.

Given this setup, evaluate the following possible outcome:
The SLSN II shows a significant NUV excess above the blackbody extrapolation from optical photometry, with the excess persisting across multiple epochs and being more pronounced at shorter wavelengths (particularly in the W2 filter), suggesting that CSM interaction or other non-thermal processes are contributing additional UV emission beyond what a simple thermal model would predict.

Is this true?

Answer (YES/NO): YES